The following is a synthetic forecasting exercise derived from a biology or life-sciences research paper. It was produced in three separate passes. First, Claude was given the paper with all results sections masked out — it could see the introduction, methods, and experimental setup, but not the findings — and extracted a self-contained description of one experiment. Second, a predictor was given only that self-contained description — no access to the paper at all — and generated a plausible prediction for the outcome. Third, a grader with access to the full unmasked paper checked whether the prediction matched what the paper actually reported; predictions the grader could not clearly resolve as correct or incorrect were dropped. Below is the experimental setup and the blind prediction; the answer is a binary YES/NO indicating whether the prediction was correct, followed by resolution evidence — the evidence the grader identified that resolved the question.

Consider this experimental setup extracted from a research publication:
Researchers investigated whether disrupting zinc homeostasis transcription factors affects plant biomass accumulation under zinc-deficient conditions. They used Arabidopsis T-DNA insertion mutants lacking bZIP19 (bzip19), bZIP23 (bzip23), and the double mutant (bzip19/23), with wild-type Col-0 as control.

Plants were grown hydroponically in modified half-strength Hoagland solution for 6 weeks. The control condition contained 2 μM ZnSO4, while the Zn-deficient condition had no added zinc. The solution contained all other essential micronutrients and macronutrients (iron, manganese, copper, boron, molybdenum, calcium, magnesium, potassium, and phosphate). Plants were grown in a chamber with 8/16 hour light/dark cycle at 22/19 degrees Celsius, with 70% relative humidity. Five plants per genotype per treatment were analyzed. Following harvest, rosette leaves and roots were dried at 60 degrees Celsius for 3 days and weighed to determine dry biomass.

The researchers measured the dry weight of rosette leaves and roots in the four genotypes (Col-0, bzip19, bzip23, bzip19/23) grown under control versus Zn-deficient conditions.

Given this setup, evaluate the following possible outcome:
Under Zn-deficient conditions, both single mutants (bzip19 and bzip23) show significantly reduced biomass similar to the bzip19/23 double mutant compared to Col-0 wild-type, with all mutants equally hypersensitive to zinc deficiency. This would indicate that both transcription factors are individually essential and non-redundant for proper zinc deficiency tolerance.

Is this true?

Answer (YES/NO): NO